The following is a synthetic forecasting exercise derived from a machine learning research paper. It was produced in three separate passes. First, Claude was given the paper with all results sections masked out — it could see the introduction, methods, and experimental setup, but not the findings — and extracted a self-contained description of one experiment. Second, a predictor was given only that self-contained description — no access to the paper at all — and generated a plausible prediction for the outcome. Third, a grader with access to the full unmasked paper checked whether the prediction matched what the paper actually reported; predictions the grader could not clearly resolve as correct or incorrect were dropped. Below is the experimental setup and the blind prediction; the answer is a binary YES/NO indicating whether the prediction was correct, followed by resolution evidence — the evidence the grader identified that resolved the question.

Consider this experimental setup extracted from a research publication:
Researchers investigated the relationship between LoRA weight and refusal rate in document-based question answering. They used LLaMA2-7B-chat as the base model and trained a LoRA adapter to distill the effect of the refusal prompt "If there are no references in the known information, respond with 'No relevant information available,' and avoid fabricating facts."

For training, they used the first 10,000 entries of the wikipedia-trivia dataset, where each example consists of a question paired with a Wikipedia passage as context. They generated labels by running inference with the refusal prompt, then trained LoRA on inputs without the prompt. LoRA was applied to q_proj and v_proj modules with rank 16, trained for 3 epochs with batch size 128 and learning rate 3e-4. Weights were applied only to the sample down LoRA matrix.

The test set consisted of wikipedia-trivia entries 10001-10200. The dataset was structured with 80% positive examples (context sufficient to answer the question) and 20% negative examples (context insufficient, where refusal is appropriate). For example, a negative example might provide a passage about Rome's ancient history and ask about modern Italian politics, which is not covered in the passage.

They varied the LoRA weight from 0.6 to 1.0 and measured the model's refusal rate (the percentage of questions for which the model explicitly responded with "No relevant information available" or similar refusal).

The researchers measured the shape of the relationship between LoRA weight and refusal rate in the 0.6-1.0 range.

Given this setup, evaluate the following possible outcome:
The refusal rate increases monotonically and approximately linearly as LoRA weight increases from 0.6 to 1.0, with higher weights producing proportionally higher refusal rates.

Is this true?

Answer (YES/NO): YES